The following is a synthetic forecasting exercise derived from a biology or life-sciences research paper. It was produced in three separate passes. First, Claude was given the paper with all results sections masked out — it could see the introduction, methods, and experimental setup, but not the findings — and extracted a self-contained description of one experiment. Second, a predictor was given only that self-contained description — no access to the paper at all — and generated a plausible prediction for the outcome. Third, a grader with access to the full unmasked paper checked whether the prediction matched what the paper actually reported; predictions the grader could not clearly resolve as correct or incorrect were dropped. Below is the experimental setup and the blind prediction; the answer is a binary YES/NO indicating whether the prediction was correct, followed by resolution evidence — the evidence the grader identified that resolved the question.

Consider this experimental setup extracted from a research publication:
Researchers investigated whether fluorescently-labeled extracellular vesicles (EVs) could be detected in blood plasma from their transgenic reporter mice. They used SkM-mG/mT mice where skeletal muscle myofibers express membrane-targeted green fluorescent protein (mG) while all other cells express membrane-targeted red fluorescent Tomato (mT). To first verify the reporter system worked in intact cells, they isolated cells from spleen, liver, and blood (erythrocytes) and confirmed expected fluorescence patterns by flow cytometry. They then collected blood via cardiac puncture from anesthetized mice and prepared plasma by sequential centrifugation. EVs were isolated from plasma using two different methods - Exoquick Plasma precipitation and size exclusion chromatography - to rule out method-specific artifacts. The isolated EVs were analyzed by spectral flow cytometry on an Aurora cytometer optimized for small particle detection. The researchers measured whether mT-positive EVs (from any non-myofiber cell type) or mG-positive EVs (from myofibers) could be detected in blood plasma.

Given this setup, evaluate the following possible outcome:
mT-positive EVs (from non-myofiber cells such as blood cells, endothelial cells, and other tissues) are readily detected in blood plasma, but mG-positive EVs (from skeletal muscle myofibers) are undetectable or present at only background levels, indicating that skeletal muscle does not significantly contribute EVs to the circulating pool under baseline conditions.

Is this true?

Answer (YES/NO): YES